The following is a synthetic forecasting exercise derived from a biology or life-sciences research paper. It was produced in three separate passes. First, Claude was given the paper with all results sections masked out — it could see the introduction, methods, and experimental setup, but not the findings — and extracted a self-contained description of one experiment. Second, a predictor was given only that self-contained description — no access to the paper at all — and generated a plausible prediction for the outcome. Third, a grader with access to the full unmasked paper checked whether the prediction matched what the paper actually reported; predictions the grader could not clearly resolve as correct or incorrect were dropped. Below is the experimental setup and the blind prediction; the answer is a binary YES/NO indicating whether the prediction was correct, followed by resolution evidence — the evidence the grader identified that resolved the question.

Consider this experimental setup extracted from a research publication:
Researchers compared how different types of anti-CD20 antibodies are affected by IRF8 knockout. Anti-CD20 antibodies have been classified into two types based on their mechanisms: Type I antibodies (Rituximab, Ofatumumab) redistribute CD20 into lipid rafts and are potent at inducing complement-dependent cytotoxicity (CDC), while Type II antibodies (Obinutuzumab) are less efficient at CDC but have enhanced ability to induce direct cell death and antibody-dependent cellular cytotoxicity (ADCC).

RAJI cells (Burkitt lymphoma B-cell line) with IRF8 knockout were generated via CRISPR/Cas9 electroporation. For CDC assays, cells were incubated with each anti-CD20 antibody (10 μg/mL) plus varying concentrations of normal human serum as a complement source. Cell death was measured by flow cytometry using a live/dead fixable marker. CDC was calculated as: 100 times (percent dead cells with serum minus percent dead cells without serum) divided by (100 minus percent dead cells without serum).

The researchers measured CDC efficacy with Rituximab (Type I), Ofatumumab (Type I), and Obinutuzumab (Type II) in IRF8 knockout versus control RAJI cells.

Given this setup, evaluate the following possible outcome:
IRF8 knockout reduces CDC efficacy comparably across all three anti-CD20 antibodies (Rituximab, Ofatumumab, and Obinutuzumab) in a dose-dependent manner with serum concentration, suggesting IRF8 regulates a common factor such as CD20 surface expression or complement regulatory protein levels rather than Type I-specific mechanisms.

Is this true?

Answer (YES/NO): NO